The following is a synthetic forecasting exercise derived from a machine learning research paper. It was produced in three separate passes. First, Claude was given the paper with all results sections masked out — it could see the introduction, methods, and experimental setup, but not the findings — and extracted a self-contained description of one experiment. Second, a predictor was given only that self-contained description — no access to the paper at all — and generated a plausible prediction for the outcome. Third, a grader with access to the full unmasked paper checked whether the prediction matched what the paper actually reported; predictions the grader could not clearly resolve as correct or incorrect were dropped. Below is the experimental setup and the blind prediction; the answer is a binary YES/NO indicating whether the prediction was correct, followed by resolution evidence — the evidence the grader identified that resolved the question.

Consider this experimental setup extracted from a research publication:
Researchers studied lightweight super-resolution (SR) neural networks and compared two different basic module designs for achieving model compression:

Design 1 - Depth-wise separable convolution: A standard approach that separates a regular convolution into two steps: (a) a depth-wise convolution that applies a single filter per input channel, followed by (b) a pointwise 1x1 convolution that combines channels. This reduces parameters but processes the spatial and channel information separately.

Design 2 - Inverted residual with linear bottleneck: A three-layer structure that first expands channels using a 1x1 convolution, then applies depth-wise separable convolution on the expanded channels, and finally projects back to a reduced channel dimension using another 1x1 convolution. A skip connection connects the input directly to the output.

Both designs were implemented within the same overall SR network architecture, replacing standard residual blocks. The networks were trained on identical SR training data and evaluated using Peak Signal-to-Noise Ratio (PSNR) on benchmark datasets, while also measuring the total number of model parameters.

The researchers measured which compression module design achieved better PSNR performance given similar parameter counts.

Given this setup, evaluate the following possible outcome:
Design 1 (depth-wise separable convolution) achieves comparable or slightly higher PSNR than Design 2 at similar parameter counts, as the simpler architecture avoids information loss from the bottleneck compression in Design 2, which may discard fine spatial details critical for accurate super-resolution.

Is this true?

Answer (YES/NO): NO